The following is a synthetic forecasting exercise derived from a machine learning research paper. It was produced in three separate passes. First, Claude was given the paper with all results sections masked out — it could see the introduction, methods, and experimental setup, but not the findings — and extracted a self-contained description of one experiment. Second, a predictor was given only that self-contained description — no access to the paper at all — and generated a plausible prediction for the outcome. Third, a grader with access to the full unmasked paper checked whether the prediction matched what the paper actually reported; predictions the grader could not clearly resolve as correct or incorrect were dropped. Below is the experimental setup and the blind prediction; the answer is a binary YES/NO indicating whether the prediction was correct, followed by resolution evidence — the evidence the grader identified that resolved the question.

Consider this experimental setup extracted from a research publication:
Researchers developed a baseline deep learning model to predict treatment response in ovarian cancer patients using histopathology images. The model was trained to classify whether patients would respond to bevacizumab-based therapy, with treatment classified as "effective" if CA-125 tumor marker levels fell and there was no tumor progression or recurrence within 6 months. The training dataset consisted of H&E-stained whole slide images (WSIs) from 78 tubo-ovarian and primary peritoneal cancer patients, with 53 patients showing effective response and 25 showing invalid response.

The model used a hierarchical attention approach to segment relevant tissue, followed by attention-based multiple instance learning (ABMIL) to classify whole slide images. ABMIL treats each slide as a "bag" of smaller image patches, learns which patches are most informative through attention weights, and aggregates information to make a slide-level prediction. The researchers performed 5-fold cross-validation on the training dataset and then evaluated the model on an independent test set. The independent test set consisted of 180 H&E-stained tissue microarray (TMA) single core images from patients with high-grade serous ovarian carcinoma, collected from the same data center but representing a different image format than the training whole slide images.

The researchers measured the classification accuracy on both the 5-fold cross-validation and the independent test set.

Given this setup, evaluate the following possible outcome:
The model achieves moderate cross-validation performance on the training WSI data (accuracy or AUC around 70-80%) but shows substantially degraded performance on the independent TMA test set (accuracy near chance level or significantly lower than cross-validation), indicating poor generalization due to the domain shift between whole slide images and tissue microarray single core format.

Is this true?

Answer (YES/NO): NO